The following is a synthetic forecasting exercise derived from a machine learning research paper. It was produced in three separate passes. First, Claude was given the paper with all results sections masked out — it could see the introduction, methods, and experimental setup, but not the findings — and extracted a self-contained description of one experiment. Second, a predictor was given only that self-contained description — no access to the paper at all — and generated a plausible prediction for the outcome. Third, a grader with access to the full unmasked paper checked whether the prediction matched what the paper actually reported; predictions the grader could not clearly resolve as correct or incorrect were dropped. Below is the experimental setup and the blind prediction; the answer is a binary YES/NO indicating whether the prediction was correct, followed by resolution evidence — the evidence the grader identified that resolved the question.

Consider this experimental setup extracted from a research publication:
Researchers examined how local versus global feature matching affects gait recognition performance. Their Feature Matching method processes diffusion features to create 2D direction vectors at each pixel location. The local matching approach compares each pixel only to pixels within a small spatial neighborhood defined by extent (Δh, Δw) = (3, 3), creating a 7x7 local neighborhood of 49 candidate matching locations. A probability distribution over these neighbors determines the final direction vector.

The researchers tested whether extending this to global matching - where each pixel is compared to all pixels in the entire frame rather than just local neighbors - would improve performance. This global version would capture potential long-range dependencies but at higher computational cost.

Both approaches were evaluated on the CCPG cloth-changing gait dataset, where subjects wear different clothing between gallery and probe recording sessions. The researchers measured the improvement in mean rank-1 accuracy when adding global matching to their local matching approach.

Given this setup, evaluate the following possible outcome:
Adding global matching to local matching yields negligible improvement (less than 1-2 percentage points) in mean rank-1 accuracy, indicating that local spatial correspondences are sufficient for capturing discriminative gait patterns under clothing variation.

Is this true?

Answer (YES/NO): YES